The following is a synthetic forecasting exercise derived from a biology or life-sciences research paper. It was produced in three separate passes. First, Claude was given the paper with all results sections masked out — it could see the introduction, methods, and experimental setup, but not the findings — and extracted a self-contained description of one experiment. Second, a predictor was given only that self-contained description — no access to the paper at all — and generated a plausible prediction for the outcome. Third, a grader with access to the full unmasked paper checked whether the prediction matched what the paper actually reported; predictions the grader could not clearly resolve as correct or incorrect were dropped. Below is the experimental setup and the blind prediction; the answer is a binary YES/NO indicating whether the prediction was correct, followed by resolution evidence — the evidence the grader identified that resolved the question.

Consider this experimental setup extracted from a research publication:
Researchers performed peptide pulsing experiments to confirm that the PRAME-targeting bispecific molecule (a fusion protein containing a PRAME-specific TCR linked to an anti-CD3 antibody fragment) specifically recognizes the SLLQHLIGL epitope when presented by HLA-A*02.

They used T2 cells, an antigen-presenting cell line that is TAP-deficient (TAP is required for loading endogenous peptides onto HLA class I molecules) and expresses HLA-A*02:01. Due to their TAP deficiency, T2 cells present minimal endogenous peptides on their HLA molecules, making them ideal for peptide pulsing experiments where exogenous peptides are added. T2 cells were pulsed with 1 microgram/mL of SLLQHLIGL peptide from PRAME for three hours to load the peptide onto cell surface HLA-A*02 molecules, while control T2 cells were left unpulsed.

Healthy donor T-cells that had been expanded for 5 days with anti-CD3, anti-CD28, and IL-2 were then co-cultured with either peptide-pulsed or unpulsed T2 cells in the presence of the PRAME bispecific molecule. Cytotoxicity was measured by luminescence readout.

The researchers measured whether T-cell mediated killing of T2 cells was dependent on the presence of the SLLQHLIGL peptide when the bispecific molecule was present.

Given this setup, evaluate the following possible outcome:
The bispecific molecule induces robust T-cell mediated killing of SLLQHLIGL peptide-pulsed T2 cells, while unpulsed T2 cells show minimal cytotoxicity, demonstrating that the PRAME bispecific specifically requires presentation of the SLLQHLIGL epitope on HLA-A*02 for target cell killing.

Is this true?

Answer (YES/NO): YES